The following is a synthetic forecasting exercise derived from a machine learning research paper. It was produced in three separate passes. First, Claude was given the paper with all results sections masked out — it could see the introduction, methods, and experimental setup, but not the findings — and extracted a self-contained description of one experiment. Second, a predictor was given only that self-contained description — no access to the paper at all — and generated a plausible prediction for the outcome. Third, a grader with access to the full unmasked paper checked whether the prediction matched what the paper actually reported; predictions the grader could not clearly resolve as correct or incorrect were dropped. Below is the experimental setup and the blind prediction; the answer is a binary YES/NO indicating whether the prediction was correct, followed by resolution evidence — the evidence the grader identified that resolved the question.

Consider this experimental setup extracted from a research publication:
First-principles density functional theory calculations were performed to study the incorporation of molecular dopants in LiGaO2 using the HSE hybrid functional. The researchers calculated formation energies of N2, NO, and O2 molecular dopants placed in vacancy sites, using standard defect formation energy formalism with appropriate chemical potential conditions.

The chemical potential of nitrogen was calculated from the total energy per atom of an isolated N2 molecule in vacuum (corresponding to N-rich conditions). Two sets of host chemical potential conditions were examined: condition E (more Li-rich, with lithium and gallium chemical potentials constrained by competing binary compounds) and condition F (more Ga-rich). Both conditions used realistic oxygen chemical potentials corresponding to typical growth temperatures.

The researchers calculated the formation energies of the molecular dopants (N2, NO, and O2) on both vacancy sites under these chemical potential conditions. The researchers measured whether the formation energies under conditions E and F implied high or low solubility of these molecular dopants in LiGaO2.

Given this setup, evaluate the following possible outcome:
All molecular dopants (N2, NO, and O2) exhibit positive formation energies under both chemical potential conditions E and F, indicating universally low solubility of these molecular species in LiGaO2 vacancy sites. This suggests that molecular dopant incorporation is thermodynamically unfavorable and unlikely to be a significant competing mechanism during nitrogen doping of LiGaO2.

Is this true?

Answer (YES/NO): YES